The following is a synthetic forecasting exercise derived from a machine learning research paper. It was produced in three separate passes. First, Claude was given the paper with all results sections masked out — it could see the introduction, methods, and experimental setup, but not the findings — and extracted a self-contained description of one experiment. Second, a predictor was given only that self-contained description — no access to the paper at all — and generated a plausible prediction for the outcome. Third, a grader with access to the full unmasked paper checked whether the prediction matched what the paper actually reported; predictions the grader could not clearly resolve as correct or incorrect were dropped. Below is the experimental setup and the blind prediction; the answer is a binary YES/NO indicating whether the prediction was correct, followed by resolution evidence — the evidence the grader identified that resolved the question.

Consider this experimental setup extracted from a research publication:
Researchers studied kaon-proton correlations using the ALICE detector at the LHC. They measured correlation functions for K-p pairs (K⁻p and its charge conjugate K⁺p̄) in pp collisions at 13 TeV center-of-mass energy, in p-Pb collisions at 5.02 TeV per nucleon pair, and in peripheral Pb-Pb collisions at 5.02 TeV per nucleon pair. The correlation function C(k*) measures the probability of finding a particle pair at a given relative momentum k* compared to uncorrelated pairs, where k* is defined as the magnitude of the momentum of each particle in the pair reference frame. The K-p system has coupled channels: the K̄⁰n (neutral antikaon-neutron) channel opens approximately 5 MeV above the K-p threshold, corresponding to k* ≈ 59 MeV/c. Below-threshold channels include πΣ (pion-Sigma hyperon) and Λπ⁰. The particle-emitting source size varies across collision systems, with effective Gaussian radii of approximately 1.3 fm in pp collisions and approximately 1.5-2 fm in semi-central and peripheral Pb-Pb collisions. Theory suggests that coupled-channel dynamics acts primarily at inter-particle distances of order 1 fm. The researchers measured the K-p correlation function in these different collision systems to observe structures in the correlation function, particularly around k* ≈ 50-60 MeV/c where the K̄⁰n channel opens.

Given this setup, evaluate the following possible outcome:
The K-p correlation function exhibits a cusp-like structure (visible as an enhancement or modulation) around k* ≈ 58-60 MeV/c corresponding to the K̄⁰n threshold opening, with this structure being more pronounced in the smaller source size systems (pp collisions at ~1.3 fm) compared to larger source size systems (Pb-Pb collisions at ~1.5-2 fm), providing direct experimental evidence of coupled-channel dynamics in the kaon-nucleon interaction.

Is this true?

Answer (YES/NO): YES